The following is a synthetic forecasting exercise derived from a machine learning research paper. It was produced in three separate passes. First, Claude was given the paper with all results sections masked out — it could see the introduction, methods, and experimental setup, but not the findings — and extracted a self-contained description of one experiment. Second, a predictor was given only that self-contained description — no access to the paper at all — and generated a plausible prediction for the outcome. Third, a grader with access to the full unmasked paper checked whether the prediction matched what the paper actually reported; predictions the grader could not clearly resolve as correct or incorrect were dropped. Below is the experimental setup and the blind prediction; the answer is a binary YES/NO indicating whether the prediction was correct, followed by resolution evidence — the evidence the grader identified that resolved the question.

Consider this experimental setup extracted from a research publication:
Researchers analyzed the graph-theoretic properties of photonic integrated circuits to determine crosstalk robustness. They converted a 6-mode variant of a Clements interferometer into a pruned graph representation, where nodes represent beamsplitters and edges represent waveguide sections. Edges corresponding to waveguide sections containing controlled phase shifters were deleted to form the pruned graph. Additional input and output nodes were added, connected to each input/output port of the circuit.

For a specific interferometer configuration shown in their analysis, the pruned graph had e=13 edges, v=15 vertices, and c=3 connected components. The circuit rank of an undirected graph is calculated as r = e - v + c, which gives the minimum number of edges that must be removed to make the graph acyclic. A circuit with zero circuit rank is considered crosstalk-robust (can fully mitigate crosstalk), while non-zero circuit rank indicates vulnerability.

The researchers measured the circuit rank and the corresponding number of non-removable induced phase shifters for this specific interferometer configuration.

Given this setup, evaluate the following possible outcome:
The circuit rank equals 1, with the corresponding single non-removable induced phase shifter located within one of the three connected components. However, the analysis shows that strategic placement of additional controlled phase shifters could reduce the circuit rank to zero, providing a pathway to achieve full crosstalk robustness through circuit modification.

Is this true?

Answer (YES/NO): YES